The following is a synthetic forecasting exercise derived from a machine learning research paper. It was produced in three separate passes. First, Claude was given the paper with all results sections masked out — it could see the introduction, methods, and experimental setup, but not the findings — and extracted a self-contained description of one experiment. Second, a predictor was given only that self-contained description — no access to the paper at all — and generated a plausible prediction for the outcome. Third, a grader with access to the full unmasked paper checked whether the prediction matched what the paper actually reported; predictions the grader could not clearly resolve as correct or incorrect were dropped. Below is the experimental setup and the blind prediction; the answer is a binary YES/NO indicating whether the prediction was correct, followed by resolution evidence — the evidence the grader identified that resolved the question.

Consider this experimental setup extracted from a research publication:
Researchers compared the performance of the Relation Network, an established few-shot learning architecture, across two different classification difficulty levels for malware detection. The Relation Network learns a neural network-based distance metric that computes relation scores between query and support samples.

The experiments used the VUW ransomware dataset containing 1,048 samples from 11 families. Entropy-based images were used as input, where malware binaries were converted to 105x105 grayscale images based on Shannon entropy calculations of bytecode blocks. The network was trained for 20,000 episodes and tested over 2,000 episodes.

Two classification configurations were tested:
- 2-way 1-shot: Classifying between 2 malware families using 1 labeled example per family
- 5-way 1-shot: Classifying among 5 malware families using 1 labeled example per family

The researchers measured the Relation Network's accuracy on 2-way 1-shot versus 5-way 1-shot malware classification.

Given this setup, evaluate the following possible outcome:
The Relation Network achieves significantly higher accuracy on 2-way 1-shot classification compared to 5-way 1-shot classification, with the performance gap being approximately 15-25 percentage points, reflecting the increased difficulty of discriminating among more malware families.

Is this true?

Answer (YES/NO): NO